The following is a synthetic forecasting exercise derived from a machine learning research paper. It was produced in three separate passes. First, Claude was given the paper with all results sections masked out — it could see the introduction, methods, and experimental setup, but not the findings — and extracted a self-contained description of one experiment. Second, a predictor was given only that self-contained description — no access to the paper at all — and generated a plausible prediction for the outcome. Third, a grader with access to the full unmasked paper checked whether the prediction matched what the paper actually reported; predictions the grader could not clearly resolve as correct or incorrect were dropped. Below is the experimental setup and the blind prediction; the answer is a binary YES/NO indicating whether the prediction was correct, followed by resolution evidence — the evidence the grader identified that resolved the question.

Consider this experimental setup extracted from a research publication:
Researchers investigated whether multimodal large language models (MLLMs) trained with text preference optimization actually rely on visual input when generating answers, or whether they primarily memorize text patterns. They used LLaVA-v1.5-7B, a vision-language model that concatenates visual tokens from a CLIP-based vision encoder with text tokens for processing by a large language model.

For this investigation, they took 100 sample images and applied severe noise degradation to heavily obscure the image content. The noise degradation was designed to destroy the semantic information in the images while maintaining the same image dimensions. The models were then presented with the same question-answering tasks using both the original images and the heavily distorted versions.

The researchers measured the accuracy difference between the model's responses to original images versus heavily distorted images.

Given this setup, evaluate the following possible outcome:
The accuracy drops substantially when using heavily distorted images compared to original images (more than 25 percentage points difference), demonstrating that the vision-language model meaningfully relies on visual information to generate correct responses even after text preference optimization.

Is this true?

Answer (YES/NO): NO